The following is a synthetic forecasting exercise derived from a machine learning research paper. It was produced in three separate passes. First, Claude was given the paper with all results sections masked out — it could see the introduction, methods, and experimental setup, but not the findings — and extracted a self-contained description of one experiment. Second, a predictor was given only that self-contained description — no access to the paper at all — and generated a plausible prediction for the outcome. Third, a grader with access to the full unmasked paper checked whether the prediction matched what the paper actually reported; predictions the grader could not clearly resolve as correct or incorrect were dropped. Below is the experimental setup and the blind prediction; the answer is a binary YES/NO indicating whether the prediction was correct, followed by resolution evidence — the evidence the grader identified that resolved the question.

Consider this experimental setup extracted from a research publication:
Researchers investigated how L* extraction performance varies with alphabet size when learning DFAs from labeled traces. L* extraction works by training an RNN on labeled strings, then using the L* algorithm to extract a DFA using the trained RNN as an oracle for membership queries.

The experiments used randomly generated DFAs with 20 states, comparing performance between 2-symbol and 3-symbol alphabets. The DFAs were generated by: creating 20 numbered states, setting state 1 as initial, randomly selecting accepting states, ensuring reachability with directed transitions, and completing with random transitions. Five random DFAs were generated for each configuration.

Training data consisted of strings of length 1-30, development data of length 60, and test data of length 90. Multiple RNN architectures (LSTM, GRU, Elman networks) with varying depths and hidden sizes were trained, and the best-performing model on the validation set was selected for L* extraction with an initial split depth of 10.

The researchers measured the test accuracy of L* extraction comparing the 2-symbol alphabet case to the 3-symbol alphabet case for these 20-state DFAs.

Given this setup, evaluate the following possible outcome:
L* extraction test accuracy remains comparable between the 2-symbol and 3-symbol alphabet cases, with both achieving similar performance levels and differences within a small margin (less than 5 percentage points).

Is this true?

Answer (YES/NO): NO